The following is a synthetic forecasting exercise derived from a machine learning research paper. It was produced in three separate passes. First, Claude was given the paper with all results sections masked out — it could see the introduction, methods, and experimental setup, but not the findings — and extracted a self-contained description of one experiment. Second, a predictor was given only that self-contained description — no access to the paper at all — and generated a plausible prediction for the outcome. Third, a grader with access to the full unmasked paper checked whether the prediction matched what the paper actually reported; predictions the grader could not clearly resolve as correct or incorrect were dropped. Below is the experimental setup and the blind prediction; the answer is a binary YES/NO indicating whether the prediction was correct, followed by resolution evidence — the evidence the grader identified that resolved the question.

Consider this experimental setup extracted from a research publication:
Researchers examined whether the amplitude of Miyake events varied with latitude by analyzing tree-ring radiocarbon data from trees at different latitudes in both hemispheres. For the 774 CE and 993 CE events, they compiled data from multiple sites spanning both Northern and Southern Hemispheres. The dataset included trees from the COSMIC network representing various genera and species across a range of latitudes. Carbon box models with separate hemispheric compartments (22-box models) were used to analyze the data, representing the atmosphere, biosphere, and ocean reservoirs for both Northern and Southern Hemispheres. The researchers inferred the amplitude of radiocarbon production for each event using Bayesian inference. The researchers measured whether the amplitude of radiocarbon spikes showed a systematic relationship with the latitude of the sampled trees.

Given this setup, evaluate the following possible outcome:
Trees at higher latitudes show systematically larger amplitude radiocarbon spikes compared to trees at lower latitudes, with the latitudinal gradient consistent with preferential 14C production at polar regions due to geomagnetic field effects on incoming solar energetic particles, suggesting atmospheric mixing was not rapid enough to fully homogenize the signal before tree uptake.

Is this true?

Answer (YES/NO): NO